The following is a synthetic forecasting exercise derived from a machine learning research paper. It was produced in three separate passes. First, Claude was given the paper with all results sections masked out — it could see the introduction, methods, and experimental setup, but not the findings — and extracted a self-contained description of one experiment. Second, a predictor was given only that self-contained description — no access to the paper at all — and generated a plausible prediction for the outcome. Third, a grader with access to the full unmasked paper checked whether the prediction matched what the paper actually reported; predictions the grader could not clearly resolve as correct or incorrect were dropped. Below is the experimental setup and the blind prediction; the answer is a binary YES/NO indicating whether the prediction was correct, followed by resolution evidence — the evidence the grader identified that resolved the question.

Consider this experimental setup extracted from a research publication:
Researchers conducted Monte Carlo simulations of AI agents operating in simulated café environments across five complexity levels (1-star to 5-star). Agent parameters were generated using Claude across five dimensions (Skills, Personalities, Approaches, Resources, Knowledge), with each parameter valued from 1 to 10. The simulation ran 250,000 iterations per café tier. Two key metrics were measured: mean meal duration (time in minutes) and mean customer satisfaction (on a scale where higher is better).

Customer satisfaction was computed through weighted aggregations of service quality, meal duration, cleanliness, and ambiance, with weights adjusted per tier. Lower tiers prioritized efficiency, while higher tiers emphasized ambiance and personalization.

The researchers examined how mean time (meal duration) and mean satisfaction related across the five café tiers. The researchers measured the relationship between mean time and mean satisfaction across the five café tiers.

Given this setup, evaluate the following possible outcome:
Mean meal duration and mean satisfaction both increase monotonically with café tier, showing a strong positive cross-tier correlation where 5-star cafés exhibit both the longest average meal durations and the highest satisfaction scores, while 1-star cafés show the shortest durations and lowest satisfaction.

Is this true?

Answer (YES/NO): NO